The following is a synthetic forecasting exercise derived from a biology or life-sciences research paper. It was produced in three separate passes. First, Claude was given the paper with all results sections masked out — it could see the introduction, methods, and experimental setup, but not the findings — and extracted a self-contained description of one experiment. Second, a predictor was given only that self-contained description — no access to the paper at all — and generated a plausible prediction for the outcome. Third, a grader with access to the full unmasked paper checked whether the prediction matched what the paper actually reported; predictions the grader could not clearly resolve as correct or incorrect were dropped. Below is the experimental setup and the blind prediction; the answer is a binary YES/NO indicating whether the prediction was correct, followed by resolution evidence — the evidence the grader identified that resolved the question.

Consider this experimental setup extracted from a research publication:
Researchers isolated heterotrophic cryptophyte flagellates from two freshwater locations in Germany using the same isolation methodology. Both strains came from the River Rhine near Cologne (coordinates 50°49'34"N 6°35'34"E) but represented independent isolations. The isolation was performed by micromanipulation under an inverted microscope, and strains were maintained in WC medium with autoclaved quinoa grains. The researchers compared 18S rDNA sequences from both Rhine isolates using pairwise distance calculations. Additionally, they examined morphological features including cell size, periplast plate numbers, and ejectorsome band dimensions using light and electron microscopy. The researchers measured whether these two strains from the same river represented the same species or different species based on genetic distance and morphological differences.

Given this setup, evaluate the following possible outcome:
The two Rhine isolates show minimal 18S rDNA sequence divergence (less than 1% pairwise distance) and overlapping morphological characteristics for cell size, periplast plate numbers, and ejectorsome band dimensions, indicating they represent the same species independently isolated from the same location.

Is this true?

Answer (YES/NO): NO